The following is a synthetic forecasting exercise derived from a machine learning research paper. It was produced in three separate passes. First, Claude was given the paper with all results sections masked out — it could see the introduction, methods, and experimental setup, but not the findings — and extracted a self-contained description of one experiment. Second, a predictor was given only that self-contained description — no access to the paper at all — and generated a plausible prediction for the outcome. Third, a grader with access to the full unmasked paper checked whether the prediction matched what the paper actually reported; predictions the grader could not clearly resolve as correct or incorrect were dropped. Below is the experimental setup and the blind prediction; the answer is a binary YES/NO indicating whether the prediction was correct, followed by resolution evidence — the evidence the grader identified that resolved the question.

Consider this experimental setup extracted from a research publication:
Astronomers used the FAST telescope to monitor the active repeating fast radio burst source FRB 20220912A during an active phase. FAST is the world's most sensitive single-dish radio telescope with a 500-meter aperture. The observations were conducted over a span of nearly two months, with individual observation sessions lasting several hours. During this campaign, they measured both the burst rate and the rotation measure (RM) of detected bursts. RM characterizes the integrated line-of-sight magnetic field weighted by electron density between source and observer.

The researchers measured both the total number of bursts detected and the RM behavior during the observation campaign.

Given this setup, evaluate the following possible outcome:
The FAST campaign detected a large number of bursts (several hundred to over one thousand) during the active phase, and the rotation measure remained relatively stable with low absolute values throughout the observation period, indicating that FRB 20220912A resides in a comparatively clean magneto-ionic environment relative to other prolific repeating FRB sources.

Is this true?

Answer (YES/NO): YES